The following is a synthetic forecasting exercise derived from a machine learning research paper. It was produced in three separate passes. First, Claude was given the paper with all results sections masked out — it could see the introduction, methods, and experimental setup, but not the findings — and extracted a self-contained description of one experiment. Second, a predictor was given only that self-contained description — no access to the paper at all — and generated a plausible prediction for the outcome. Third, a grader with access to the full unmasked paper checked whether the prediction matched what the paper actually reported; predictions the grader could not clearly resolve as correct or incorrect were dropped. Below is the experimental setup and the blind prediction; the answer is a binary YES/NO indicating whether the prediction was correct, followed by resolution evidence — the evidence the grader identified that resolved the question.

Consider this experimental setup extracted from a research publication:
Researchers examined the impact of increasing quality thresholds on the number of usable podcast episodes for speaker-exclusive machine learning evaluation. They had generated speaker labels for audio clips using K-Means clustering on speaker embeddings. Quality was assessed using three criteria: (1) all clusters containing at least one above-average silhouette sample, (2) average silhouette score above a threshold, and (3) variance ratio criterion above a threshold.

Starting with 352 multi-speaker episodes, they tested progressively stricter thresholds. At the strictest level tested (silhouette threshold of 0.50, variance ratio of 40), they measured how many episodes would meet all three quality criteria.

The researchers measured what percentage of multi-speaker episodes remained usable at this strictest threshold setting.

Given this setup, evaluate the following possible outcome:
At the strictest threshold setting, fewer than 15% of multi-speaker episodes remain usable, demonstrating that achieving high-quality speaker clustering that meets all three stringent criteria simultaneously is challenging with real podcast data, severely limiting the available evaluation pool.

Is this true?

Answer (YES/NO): NO